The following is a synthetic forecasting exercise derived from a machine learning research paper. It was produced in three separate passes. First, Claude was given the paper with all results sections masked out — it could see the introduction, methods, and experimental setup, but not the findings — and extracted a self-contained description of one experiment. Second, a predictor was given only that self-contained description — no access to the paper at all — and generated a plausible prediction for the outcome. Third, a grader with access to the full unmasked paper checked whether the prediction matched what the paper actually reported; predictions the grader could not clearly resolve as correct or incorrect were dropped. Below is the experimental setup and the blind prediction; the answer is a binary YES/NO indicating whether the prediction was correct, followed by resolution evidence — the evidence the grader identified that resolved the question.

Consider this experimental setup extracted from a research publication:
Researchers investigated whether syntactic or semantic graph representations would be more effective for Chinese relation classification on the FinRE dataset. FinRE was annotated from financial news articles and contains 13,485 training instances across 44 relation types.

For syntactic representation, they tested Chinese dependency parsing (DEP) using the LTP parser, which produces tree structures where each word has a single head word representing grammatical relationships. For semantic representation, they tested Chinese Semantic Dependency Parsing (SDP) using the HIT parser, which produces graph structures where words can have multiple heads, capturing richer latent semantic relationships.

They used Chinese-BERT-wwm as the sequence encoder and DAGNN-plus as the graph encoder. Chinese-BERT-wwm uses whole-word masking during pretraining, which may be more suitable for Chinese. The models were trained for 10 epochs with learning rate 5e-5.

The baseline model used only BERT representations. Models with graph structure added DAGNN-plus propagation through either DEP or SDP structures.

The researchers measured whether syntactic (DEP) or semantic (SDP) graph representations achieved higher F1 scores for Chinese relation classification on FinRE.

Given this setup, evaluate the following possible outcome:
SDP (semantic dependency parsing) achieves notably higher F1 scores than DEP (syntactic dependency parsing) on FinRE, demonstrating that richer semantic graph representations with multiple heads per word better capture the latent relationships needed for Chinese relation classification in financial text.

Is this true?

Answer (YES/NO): NO